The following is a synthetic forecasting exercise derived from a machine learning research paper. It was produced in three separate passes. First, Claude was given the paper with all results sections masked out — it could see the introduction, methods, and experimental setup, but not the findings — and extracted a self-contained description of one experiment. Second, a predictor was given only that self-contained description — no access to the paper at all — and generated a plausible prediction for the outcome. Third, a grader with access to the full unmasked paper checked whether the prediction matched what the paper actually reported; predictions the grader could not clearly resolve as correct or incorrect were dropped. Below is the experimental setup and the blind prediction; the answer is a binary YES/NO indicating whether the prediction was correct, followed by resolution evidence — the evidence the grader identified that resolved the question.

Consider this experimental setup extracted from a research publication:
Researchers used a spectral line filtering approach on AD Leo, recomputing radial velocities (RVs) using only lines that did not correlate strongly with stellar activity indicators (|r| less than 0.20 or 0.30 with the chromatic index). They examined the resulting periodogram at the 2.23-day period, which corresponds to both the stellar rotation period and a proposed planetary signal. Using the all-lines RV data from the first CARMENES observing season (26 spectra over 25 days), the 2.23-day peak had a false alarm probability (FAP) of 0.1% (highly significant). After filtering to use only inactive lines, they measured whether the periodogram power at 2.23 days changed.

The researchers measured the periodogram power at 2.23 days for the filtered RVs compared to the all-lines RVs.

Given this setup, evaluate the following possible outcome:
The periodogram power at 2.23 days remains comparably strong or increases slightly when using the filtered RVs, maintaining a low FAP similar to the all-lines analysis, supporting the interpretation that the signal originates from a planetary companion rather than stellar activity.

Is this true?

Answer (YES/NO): NO